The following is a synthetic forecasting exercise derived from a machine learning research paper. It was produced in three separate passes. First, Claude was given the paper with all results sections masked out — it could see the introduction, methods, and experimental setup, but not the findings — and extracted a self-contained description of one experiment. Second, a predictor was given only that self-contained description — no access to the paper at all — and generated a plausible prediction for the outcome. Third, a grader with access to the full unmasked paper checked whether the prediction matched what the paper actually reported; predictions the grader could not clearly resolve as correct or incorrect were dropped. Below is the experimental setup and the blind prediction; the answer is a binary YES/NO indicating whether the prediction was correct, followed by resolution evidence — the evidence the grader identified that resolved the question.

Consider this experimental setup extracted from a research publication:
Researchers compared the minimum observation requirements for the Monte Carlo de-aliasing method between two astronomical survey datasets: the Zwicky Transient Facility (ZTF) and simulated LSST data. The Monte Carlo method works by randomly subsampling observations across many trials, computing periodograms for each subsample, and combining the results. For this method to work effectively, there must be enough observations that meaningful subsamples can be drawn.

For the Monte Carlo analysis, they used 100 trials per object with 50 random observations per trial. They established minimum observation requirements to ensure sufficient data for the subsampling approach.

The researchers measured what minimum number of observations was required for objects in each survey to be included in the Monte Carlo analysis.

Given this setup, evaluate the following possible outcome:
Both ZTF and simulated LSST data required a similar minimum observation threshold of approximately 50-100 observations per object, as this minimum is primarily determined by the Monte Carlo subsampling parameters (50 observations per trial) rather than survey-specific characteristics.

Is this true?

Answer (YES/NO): NO